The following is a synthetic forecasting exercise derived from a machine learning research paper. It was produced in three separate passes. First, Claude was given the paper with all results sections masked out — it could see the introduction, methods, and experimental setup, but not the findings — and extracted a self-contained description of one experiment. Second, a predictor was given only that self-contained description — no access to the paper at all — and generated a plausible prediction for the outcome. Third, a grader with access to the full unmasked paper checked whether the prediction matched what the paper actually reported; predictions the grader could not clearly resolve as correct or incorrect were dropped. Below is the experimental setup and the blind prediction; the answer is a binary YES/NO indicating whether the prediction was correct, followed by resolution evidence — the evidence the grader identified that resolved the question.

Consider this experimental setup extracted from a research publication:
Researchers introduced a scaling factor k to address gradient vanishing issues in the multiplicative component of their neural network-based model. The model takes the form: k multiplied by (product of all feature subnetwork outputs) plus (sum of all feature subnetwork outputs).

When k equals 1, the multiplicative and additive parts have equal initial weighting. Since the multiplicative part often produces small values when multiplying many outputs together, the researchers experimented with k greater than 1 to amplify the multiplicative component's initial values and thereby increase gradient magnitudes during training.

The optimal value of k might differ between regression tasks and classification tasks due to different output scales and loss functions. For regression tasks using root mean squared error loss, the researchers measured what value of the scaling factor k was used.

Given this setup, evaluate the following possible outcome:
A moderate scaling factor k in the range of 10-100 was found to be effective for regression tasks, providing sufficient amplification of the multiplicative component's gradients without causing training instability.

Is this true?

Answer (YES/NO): YES